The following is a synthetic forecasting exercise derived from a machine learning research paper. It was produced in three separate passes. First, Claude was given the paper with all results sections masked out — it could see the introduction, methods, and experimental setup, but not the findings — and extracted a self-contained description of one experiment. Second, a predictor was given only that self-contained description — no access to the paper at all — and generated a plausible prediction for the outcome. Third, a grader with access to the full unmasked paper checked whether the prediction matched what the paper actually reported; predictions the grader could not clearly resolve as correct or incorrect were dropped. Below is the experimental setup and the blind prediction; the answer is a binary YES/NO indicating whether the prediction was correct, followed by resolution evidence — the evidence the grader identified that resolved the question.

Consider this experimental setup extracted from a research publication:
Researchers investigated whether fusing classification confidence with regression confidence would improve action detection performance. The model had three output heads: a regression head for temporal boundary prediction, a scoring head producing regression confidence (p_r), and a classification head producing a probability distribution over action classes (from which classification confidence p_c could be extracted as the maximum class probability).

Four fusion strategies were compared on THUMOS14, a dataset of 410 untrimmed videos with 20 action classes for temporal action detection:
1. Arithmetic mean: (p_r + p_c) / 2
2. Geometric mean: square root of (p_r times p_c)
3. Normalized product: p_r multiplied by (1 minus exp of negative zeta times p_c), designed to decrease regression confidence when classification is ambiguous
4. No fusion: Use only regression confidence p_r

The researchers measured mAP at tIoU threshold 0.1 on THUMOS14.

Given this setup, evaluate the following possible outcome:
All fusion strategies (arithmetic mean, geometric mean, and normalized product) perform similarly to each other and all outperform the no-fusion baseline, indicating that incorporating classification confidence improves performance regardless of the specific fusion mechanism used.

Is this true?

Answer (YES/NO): NO